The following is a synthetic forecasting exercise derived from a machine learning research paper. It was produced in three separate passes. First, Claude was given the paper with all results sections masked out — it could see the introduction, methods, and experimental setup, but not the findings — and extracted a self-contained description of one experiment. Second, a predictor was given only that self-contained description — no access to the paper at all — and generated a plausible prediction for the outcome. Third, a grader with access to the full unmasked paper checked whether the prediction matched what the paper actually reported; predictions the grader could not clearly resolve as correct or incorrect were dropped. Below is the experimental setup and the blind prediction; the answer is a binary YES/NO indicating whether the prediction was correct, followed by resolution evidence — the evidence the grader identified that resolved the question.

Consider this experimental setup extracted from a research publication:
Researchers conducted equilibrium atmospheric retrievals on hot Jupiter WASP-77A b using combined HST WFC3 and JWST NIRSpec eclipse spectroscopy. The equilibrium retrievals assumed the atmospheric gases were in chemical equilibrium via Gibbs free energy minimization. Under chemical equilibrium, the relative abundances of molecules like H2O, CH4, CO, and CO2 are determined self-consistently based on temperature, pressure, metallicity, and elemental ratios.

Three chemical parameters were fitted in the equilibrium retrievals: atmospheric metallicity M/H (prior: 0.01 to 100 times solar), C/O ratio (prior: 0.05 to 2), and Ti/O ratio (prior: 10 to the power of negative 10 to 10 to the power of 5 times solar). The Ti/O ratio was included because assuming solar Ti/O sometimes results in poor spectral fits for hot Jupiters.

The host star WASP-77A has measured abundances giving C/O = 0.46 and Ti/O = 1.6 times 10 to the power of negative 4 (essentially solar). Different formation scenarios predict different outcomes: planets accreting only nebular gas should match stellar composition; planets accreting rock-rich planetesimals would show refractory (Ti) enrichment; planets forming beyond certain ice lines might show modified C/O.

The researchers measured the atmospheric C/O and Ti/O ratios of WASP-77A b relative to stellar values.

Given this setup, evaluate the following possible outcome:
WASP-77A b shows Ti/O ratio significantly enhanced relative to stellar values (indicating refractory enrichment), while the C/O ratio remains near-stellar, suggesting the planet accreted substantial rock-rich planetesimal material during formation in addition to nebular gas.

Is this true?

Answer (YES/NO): YES